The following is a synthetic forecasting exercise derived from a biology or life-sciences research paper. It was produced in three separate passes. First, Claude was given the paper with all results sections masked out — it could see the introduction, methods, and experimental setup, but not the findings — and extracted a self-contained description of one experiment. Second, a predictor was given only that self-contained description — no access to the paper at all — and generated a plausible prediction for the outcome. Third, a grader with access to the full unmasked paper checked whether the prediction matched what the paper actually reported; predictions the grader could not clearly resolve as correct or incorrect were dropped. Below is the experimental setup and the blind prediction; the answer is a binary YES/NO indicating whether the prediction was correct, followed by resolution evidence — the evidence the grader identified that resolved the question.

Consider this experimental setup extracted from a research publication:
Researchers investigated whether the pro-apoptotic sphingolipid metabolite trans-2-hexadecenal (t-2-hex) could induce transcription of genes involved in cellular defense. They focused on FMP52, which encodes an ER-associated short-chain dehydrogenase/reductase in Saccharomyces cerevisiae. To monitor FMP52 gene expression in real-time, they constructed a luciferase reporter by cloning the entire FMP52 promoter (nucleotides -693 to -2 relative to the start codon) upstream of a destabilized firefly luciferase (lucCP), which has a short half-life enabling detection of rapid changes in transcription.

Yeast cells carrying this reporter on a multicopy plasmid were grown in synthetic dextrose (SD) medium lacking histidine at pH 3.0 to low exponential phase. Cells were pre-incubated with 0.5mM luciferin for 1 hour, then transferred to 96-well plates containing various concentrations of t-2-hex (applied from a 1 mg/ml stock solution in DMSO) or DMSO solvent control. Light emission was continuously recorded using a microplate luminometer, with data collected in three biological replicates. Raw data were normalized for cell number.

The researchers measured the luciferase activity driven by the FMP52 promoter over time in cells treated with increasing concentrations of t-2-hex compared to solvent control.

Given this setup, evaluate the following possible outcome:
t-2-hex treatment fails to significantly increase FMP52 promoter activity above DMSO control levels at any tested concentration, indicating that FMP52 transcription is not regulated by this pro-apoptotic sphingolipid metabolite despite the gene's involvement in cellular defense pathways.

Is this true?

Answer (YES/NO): NO